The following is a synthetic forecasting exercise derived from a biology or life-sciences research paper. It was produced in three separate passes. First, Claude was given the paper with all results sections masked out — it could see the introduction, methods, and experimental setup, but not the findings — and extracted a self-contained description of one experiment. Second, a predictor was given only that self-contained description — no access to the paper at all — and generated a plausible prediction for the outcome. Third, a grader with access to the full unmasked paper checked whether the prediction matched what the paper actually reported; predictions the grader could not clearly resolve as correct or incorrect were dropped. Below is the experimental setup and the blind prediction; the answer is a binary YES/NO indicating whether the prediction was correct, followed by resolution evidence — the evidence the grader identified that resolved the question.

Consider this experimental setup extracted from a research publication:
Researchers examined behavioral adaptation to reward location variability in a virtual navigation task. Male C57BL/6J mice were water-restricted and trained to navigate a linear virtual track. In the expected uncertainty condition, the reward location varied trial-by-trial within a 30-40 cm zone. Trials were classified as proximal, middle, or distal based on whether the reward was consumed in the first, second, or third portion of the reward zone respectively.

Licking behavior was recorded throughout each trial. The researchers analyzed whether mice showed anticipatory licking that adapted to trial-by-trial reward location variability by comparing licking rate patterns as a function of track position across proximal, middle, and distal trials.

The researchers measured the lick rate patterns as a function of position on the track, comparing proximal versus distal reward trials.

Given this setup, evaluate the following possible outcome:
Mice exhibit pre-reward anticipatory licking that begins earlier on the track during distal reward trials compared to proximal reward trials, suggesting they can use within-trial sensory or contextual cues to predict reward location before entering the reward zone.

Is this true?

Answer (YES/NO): NO